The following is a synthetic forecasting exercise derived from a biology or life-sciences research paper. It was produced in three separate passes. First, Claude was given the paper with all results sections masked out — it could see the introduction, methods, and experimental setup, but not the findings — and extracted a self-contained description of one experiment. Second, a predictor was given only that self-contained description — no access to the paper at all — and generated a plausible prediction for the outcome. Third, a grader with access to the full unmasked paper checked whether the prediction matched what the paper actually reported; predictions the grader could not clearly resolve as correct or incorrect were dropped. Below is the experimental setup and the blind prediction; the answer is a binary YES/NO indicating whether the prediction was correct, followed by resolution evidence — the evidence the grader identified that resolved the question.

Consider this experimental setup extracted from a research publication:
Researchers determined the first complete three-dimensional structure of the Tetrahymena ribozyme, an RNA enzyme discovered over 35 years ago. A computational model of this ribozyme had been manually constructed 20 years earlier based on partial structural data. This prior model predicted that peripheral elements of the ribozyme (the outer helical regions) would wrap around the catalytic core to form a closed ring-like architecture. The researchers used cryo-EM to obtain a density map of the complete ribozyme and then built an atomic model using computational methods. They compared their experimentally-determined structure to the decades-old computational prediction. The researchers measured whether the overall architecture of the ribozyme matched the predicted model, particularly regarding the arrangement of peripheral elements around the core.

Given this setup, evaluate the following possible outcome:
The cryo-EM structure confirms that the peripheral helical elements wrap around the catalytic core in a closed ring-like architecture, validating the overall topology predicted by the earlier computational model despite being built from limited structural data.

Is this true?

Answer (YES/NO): YES